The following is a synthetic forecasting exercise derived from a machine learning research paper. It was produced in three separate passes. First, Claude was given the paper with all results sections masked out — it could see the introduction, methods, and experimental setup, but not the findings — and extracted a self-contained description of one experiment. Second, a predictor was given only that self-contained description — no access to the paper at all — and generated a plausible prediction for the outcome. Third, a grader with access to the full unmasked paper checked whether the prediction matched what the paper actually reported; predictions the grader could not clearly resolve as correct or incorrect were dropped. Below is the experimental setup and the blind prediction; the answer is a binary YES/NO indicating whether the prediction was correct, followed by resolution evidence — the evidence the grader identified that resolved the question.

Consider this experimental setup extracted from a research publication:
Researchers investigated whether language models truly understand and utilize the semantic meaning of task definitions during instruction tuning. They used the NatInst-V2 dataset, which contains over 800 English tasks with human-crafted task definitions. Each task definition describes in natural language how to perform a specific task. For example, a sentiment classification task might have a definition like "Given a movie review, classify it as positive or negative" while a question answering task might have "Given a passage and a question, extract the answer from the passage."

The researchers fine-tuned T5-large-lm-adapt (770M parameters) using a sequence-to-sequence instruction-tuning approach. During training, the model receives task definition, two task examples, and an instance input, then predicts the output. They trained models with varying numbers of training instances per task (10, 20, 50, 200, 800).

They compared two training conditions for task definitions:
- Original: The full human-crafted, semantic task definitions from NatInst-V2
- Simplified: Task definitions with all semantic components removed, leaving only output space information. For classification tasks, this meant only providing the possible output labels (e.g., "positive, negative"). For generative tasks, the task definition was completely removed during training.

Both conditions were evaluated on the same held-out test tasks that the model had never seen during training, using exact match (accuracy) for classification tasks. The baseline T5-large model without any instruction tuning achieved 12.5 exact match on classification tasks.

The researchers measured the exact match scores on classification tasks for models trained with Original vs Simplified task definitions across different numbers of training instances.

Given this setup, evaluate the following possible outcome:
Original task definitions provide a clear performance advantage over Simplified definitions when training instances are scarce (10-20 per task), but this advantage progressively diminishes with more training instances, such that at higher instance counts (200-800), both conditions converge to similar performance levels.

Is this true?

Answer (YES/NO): NO